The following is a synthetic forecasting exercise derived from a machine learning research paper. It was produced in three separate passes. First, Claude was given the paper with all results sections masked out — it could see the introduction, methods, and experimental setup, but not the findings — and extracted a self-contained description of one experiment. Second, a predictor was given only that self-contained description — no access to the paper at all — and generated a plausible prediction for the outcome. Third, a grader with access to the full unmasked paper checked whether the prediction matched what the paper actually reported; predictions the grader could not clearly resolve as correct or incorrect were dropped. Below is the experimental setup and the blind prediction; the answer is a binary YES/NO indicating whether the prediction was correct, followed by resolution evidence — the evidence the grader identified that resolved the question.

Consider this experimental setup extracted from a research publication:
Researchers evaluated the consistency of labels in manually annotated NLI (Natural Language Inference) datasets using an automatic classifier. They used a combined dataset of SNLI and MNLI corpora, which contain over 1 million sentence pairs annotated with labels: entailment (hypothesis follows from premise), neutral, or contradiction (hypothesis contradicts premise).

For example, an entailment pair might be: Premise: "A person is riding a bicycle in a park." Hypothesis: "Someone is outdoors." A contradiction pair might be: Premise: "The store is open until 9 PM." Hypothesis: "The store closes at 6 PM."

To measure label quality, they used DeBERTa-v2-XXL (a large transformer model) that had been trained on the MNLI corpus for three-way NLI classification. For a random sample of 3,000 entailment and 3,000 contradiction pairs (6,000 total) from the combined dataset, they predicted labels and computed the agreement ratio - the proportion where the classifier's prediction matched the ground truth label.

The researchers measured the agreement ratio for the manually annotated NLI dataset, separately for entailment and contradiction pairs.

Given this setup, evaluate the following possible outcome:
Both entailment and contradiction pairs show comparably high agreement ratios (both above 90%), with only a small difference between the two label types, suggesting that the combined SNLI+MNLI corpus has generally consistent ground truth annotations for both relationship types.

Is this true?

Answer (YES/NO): YES